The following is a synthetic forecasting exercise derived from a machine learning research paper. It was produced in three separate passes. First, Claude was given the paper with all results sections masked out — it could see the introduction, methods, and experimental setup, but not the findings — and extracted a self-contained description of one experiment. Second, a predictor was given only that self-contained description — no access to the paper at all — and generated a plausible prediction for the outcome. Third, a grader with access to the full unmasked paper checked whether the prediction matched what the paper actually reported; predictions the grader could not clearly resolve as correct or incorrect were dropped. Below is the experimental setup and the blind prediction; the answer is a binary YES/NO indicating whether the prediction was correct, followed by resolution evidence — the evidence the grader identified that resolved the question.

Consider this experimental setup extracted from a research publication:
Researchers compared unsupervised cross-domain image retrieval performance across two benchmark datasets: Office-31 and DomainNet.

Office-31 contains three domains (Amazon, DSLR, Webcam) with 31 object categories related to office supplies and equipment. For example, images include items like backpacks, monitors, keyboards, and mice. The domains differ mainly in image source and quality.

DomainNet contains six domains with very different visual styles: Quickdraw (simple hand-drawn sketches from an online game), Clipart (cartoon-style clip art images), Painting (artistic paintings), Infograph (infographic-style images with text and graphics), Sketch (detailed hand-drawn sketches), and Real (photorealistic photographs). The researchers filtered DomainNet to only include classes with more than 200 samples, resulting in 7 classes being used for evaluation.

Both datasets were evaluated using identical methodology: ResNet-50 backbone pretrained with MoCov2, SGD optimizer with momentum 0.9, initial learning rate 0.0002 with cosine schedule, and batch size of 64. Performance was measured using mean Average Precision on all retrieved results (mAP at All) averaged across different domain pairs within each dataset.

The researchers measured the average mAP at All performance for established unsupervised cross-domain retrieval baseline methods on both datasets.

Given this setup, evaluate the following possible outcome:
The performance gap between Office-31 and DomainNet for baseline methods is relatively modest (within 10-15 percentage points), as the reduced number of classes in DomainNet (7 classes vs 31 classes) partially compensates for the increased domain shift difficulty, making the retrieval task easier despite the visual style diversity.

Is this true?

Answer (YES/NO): NO